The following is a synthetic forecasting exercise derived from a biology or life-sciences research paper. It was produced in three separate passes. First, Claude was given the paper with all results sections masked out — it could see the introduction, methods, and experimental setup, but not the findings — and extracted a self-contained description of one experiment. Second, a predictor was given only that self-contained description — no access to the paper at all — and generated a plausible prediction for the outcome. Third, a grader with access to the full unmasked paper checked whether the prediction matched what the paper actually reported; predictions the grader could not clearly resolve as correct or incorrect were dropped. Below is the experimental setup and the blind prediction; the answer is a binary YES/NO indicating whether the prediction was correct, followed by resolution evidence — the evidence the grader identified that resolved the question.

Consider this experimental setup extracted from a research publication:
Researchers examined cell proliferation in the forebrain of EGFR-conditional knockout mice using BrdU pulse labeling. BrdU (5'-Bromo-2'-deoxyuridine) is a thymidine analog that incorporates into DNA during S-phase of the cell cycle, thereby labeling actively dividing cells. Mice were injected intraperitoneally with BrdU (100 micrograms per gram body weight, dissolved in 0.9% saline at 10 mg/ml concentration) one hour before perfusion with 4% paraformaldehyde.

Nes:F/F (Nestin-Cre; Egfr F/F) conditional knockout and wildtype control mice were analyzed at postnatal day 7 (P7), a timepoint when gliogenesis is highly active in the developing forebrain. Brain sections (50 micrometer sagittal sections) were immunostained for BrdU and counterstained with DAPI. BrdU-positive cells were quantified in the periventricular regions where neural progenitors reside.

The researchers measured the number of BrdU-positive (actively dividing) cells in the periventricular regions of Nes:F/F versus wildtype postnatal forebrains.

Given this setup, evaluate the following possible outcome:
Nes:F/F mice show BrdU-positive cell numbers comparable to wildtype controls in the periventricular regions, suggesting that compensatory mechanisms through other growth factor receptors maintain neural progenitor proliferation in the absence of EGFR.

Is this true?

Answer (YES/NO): NO